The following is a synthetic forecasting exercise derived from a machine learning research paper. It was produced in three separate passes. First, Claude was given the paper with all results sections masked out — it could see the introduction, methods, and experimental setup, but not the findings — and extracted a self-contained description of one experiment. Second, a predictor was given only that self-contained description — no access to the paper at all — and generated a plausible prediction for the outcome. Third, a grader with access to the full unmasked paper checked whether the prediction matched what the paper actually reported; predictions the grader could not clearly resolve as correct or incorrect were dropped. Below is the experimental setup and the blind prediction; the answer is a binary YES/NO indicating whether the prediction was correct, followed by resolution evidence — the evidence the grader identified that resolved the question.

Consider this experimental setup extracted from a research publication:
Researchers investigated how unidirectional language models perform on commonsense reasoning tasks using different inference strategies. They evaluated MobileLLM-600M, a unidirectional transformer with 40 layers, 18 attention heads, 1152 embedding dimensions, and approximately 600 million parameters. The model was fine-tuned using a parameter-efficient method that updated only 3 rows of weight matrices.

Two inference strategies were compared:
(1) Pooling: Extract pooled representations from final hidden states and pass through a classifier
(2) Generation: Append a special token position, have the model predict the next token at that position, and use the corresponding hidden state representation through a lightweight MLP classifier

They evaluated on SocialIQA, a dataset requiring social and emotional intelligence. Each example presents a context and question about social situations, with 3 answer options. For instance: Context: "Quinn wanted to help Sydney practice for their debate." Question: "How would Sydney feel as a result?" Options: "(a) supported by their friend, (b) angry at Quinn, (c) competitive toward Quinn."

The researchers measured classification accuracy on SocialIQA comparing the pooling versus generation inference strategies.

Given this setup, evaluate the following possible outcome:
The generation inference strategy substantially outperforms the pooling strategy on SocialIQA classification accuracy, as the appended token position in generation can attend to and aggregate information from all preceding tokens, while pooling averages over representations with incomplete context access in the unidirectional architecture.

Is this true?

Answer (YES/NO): YES